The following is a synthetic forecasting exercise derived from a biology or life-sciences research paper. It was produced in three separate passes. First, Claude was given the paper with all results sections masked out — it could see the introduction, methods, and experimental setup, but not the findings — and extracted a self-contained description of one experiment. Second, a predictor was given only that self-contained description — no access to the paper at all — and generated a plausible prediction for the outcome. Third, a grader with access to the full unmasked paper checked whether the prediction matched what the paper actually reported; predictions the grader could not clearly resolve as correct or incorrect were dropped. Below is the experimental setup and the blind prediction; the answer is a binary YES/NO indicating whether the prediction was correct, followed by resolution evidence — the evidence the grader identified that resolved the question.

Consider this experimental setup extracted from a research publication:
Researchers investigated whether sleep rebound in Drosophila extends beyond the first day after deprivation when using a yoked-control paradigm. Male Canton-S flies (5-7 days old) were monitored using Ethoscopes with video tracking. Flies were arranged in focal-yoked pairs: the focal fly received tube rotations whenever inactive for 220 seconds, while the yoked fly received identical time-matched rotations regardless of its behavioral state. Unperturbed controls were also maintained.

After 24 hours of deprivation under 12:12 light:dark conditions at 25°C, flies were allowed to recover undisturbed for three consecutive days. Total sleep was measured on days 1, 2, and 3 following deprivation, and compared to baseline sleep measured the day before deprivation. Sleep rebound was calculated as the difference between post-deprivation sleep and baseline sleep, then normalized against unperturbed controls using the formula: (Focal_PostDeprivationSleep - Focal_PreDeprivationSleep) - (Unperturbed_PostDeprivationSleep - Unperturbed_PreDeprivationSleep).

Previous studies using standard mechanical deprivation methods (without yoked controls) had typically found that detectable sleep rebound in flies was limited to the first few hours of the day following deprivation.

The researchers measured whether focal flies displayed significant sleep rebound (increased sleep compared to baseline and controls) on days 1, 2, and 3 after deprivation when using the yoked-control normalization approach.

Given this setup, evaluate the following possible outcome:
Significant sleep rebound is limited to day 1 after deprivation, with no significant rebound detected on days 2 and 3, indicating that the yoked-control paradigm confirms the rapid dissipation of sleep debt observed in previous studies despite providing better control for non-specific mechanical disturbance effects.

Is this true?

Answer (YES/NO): NO